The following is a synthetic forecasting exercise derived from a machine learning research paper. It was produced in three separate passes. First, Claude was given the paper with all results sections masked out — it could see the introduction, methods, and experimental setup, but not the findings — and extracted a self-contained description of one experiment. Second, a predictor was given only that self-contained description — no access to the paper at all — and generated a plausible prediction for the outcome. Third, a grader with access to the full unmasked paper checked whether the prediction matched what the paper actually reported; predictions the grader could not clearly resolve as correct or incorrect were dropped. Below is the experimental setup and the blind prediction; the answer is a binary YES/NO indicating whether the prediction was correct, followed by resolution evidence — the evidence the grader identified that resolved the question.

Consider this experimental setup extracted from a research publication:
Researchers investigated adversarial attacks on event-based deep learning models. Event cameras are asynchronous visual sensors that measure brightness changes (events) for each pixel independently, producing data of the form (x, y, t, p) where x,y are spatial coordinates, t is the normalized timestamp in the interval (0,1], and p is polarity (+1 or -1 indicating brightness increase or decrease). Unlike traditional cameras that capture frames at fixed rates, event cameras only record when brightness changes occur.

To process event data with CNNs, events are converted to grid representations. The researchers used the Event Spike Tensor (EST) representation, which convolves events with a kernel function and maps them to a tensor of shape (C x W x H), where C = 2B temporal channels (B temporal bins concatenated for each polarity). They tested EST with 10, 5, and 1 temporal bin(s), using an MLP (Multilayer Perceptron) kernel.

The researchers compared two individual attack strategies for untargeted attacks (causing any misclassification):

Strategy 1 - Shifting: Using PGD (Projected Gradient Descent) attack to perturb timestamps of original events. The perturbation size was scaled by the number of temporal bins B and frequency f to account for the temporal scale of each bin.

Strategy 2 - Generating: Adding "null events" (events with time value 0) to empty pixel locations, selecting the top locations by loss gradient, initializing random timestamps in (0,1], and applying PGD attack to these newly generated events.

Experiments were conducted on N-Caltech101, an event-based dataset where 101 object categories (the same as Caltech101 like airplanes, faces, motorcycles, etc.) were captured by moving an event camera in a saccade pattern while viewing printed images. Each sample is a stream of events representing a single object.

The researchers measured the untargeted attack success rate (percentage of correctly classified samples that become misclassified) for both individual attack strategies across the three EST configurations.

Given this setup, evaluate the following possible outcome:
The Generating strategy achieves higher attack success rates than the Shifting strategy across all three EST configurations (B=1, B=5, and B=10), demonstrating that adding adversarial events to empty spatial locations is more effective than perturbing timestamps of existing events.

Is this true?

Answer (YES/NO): NO